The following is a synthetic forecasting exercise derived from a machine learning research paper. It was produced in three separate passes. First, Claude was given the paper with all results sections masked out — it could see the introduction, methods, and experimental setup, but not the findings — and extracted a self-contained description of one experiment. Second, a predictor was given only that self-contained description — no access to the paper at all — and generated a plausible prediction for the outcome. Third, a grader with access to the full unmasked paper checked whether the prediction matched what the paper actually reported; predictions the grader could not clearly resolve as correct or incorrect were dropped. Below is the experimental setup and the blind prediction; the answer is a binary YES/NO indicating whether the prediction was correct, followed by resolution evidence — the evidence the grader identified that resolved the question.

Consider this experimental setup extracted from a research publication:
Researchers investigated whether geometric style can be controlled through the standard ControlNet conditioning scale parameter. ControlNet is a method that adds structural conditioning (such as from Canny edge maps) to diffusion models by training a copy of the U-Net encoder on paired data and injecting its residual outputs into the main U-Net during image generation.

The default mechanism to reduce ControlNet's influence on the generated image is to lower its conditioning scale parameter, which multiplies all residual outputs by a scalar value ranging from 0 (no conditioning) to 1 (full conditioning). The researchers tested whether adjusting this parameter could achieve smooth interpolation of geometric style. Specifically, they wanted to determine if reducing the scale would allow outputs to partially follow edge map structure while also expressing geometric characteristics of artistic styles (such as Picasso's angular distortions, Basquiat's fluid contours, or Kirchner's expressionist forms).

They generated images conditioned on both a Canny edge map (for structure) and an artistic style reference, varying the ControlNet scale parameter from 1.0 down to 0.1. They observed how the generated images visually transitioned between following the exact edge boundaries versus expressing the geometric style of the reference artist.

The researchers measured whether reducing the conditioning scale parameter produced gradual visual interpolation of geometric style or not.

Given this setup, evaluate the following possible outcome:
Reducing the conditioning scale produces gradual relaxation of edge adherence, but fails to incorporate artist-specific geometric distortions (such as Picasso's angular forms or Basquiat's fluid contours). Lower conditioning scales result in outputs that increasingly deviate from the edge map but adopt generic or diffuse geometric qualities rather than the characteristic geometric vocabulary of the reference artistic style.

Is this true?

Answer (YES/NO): NO